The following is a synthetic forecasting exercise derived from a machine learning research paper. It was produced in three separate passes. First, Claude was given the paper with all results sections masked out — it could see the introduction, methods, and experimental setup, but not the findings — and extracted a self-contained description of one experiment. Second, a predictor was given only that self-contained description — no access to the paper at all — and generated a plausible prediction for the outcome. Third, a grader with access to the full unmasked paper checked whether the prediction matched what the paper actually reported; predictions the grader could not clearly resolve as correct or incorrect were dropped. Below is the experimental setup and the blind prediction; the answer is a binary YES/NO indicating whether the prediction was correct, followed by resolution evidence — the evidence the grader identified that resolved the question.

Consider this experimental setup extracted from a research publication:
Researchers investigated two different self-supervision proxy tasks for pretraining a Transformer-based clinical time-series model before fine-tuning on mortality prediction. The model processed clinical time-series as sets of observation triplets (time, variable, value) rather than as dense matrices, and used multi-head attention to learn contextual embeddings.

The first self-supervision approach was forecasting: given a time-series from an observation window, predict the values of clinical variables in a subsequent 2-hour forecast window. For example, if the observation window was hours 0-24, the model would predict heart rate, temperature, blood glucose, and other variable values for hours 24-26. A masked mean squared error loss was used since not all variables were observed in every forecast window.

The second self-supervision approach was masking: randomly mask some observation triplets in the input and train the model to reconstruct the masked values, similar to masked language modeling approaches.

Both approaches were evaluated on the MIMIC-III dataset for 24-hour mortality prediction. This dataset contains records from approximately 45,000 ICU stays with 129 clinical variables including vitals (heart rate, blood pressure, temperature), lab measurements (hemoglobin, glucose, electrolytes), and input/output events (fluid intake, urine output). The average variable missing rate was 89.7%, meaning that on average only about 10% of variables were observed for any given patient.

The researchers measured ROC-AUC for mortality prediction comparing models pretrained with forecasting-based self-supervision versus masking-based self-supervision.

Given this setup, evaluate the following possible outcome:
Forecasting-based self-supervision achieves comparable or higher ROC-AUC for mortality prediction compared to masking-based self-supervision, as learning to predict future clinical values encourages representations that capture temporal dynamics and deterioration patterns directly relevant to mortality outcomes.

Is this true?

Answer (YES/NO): YES